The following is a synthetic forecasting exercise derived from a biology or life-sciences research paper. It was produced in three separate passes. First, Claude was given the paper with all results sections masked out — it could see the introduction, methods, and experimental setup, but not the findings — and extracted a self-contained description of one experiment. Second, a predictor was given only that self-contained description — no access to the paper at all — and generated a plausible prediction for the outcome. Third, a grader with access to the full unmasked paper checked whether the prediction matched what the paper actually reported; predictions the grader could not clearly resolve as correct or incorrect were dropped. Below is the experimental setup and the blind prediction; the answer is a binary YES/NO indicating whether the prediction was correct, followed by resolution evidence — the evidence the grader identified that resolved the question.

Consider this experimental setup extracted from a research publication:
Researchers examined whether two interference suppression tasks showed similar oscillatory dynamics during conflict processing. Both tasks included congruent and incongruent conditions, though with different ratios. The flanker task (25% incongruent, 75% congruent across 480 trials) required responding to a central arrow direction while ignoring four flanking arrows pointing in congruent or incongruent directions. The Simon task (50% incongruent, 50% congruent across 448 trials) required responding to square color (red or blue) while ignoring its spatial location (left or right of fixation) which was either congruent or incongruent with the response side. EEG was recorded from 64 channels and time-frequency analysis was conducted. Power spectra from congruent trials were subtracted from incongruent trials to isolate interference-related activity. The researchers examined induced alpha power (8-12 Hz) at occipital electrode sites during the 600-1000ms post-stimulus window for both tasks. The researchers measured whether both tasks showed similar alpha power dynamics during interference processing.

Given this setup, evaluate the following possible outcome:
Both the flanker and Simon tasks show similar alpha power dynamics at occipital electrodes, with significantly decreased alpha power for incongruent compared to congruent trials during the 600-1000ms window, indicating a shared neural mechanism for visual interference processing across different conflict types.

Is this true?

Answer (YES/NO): NO